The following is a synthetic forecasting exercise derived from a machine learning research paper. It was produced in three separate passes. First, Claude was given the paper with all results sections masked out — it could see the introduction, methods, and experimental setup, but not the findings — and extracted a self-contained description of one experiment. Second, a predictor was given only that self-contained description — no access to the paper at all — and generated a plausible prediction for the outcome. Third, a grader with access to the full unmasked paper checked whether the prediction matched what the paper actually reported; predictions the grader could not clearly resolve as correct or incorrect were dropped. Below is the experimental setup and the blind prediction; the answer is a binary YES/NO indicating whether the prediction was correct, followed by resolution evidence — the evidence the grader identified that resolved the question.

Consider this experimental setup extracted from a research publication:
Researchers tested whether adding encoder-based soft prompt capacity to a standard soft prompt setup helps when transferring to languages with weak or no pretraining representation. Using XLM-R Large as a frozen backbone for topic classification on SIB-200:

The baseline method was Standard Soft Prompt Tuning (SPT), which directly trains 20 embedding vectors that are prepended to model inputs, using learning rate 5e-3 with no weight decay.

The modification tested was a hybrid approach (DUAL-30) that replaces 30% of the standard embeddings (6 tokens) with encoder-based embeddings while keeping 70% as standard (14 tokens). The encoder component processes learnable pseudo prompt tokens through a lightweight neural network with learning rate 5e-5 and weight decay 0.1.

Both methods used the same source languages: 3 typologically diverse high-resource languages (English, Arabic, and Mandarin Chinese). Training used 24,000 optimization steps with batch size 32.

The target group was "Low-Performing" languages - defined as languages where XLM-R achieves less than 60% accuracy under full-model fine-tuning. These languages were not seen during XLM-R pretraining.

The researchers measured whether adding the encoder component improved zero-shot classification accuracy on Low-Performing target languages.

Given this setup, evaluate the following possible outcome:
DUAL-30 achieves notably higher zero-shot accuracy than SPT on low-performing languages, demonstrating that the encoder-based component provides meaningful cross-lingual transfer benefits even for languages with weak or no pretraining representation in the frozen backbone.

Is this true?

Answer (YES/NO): NO